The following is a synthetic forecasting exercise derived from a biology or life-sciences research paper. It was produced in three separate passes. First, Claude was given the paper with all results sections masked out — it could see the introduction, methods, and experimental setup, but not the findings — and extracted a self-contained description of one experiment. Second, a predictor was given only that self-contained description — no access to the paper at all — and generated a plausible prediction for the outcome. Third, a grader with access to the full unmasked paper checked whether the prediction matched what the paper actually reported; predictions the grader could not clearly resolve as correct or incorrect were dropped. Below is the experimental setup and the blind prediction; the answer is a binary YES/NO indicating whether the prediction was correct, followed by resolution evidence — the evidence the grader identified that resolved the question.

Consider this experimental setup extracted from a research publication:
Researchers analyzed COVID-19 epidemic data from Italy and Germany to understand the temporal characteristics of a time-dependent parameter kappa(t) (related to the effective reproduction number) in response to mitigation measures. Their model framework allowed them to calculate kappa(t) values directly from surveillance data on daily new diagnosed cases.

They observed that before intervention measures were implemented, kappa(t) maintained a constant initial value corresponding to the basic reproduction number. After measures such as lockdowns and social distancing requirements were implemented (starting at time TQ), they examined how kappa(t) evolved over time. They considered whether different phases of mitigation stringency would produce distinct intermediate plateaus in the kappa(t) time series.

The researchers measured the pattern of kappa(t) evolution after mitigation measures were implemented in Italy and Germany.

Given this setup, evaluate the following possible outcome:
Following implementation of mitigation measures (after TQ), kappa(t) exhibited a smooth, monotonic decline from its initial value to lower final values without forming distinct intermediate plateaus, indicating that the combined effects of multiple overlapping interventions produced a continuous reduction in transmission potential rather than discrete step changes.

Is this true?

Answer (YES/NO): NO